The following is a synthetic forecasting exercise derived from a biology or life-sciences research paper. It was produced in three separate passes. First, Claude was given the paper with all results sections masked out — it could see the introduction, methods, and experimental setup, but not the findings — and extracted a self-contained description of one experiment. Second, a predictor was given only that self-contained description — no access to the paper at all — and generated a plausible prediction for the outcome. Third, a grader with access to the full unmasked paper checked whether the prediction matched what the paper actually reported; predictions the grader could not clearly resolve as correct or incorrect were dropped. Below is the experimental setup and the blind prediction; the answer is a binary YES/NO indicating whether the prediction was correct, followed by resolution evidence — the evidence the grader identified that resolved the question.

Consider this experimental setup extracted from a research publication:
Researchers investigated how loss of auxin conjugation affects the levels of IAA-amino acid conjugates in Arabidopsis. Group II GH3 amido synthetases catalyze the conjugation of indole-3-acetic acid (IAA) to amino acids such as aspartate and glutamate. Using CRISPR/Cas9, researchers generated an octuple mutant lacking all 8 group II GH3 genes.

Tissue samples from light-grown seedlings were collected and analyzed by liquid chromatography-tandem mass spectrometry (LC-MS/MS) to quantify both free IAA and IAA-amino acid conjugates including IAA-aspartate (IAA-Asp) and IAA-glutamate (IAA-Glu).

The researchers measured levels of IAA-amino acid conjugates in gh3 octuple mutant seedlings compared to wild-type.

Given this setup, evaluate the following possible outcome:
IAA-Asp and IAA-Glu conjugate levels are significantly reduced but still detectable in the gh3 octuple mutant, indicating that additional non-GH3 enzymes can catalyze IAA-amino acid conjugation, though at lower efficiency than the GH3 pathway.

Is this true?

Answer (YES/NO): NO